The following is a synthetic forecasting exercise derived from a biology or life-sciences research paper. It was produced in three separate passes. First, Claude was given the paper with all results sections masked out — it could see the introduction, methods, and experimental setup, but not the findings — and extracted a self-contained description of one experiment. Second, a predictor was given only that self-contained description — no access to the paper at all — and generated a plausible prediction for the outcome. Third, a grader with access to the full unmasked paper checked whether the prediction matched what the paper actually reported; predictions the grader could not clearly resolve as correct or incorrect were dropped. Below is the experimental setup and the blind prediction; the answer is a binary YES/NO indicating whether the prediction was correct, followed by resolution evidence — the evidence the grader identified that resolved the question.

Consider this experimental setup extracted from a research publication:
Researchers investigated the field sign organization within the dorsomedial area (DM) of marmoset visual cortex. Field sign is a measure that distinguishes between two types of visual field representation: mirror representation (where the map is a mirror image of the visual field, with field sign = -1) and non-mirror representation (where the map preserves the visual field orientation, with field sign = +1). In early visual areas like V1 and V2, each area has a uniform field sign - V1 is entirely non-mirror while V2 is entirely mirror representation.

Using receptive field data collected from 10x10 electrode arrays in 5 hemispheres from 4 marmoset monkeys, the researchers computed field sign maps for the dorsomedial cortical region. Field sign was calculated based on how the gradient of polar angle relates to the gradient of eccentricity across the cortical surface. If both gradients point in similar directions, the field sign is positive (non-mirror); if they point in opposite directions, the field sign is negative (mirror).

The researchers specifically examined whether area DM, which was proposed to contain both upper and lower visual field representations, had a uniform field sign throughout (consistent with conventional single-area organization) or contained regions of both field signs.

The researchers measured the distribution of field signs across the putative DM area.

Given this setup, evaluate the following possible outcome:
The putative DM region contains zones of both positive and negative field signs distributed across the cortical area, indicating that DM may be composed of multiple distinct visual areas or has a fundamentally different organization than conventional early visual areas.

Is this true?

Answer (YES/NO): YES